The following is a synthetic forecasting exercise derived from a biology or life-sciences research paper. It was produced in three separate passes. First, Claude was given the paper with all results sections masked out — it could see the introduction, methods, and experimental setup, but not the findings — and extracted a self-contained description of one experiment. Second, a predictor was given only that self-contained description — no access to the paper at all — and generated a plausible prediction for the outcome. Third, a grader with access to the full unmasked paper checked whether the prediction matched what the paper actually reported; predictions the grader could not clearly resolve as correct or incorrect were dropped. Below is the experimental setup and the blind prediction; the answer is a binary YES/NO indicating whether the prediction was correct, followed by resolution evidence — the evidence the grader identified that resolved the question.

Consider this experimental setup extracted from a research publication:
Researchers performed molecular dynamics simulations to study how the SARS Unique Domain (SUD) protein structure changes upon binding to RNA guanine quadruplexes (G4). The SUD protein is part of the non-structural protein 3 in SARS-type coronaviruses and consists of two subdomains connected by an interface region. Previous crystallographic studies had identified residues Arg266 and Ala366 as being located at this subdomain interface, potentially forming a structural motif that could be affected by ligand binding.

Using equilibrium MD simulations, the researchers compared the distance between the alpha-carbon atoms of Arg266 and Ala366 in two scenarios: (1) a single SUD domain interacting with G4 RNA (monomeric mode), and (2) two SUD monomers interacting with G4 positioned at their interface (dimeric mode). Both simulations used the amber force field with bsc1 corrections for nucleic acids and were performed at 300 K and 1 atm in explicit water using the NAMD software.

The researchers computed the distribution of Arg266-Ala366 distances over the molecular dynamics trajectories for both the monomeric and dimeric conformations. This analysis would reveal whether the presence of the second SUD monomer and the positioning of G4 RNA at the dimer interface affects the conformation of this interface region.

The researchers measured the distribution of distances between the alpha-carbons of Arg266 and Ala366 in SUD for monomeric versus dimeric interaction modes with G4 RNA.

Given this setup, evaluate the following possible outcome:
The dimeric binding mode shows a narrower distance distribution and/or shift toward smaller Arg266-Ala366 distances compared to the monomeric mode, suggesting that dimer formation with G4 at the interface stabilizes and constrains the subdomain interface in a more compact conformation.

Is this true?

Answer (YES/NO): YES